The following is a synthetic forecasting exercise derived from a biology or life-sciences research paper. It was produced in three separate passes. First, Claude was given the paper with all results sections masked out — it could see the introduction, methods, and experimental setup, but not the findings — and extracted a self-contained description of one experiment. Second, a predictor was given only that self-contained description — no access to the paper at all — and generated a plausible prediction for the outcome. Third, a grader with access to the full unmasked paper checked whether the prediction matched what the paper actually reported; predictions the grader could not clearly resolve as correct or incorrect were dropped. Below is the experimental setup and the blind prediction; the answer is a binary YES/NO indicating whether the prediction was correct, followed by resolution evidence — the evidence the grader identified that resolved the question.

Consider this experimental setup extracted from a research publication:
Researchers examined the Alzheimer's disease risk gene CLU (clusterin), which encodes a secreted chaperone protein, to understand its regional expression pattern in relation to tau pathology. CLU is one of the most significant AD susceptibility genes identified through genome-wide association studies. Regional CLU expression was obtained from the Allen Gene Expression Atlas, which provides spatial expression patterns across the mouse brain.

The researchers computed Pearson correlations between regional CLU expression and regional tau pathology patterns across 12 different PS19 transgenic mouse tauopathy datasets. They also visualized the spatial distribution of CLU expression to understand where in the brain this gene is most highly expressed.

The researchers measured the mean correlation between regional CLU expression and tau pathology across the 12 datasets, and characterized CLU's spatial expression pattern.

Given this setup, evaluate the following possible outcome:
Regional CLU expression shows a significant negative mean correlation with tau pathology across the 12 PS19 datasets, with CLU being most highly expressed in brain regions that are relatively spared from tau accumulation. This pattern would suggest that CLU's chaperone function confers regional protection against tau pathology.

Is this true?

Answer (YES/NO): NO